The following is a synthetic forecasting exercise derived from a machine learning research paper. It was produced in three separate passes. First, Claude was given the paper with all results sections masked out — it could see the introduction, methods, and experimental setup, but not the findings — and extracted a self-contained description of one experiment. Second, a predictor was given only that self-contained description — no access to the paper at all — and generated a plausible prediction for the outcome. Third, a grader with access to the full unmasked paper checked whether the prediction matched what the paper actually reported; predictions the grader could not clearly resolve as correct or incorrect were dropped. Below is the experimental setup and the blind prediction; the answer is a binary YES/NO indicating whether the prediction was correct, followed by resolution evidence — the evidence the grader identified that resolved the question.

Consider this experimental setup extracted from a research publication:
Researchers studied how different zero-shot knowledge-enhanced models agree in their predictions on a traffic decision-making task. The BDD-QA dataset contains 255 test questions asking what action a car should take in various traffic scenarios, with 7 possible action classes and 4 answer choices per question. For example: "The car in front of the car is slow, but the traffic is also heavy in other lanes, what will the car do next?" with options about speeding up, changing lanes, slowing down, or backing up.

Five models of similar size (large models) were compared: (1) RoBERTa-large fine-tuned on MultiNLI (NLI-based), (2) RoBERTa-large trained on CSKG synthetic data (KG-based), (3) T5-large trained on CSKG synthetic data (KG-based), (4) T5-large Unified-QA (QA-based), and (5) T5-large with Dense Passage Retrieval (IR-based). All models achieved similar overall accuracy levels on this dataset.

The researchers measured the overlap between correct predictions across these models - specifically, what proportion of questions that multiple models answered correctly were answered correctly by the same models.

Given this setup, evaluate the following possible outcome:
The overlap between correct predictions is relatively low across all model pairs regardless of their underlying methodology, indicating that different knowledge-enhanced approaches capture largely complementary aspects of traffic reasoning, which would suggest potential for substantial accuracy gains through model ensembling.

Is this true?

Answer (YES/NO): NO